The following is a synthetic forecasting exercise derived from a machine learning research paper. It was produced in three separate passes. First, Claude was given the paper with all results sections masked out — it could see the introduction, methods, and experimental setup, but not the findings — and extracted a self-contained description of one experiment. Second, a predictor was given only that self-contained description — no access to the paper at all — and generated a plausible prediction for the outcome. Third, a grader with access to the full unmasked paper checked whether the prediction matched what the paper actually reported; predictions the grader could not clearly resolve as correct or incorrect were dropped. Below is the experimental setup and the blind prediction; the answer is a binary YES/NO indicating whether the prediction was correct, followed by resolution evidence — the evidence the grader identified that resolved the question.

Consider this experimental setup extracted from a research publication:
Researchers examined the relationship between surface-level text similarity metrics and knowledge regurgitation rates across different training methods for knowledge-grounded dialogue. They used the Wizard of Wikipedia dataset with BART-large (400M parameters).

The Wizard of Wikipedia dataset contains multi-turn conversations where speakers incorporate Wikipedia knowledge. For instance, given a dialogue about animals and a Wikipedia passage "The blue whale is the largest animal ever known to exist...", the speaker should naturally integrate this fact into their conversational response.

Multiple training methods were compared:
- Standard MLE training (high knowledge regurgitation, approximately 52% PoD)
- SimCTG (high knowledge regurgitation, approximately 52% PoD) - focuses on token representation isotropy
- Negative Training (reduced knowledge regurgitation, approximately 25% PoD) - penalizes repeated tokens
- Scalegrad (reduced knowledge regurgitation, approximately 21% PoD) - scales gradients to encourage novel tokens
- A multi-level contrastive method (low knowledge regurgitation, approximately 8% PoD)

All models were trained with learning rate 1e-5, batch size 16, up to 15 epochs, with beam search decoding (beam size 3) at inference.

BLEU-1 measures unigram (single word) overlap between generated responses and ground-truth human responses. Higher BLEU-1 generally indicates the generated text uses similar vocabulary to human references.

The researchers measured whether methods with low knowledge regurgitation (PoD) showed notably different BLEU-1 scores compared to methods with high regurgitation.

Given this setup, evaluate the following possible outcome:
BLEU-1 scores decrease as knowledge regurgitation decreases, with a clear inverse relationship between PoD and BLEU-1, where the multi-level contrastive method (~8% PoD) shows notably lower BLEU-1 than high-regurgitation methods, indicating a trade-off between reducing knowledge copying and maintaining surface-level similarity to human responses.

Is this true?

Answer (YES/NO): NO